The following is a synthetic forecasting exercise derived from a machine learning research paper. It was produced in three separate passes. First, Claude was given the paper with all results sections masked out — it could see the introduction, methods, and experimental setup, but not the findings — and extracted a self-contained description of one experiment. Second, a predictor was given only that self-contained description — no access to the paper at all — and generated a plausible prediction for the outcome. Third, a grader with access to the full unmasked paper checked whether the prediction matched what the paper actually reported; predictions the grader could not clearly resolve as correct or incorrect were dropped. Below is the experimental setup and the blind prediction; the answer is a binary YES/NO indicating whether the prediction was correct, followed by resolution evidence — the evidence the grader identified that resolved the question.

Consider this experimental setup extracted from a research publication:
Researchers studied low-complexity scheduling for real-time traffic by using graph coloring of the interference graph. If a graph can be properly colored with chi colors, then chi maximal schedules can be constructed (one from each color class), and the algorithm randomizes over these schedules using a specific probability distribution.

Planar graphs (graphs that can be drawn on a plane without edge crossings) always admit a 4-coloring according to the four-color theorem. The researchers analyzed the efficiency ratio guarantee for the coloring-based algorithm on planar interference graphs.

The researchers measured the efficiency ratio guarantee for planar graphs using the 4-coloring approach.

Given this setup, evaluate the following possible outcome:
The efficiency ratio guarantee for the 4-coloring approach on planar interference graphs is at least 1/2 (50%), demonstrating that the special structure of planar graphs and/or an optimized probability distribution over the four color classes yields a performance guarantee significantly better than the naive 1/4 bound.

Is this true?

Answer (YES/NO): NO